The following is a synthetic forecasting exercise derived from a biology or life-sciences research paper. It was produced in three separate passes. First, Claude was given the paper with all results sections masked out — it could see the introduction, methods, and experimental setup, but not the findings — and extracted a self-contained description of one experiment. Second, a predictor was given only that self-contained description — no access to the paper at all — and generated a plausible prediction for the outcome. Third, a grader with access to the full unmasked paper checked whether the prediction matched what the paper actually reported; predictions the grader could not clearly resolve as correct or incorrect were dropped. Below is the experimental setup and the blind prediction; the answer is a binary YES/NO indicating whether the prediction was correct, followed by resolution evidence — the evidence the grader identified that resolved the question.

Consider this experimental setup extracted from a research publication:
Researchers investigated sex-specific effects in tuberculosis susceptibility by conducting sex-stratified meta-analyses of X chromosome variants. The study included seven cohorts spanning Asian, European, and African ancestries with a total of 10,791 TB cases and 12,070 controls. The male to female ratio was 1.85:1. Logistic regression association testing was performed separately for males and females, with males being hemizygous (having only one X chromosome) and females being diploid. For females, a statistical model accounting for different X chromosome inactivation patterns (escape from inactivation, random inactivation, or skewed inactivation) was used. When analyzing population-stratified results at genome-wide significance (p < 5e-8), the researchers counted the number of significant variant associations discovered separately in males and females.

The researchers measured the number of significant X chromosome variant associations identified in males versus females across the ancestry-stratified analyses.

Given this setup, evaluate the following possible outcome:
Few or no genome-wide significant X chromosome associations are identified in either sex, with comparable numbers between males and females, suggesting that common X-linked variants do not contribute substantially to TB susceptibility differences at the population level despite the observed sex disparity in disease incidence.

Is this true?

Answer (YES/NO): NO